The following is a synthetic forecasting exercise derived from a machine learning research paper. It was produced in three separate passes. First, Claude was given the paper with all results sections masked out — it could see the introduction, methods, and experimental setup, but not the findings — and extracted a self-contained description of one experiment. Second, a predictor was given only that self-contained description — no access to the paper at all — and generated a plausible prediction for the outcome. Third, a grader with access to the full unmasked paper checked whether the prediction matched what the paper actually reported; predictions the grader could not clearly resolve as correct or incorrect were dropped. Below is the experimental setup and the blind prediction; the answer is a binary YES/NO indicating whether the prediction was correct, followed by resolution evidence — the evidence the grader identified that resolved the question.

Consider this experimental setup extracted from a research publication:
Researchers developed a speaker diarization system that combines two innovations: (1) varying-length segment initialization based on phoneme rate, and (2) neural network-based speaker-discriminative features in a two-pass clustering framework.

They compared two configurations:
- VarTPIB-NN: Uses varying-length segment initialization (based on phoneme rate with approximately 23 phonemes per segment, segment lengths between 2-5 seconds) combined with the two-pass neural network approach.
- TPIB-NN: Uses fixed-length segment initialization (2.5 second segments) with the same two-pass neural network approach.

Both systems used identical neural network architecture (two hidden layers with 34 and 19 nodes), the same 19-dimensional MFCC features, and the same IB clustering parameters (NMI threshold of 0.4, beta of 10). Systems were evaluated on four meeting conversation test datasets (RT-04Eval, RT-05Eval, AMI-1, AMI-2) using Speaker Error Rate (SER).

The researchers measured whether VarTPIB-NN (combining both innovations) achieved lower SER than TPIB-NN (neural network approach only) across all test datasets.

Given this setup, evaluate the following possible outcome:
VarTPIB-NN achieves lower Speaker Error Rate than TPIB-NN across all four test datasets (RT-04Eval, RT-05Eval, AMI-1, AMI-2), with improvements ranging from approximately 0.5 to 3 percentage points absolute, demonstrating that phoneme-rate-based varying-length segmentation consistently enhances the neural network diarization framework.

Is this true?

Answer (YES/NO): NO